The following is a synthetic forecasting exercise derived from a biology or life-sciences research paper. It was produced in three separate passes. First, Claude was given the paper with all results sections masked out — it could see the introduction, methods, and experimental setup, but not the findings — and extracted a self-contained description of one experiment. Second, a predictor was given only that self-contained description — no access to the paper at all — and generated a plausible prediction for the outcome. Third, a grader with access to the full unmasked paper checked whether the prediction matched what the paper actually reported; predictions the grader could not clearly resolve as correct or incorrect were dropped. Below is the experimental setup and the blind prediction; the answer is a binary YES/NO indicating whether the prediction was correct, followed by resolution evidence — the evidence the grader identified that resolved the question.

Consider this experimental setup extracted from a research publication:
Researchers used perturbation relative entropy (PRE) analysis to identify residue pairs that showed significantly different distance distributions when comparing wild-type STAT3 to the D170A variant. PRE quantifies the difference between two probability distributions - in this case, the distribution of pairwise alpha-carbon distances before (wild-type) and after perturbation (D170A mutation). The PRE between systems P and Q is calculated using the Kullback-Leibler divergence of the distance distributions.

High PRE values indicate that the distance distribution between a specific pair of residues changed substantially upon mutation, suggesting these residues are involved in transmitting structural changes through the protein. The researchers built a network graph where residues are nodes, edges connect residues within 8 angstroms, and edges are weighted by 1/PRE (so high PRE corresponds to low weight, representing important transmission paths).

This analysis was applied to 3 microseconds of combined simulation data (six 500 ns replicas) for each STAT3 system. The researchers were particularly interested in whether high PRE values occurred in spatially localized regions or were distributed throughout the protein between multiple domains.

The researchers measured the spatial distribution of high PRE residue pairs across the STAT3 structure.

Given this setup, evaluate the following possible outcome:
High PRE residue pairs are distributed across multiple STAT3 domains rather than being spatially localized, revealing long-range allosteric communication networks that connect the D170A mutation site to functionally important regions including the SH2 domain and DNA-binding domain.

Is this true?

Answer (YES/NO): NO